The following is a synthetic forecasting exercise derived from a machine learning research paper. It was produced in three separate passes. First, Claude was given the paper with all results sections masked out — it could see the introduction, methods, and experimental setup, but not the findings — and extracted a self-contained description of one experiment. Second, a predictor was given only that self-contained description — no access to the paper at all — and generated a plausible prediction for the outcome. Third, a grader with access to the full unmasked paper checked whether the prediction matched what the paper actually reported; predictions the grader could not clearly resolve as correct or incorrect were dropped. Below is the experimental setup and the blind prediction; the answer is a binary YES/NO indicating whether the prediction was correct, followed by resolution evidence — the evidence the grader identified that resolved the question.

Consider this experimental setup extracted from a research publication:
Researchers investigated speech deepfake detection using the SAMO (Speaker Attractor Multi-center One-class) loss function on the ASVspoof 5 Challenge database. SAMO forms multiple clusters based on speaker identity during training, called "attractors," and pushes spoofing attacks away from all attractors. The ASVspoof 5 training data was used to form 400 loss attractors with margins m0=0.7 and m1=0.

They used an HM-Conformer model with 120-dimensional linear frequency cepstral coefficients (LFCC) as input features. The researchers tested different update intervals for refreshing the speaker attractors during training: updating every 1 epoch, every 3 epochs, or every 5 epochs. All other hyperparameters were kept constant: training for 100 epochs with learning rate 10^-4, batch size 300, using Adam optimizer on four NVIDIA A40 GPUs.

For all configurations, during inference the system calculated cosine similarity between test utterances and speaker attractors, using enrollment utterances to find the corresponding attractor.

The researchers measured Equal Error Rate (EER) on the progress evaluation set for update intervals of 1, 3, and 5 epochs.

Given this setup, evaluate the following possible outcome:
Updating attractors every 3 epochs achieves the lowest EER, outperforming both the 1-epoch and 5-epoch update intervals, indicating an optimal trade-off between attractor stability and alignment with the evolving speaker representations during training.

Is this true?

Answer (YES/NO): NO